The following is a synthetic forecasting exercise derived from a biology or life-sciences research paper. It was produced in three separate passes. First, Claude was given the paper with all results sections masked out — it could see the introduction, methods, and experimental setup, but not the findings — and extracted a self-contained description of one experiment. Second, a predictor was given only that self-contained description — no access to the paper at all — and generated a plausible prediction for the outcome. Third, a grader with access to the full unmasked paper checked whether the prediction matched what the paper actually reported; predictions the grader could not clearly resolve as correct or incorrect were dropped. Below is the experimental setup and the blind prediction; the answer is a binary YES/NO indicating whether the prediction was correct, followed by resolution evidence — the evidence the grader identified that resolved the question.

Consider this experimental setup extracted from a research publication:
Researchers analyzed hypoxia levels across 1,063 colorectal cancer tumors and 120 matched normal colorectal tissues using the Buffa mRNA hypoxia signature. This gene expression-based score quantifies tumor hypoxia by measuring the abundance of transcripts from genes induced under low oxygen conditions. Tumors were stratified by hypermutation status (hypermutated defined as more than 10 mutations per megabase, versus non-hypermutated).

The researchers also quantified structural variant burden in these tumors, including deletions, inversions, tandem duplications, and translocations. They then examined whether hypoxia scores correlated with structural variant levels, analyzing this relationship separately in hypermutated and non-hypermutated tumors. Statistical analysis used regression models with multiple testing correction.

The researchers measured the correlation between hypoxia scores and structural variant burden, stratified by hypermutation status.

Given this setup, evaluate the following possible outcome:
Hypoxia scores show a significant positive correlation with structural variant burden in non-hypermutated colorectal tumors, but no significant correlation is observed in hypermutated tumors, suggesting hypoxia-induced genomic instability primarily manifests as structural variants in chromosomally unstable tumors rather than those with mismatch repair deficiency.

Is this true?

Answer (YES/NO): NO